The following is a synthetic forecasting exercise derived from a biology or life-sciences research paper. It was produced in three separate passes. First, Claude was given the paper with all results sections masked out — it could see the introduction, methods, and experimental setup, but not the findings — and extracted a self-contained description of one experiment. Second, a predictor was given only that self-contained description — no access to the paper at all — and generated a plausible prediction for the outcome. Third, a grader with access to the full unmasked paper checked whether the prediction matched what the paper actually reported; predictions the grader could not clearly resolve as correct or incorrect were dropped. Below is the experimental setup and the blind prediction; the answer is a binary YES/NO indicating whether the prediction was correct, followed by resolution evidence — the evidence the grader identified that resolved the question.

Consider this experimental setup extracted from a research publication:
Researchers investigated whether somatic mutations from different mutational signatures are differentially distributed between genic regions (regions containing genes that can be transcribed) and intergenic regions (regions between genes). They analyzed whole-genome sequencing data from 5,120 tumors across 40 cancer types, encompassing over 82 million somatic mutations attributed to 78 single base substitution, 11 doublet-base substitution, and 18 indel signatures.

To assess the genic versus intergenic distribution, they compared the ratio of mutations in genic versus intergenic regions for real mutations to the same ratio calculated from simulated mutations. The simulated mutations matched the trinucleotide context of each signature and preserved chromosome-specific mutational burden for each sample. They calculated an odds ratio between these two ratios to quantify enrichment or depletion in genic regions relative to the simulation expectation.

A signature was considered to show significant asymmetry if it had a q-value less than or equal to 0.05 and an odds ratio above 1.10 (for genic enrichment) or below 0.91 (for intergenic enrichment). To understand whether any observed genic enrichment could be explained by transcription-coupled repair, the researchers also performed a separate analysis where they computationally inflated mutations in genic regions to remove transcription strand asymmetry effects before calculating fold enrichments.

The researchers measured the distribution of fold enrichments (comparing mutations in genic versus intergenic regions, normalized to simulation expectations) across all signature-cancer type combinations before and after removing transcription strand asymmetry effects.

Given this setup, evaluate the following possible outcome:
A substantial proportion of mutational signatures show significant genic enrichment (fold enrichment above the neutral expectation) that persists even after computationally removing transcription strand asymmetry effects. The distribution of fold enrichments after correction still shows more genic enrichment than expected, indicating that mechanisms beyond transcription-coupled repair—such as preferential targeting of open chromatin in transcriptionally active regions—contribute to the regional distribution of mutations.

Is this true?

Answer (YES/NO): NO